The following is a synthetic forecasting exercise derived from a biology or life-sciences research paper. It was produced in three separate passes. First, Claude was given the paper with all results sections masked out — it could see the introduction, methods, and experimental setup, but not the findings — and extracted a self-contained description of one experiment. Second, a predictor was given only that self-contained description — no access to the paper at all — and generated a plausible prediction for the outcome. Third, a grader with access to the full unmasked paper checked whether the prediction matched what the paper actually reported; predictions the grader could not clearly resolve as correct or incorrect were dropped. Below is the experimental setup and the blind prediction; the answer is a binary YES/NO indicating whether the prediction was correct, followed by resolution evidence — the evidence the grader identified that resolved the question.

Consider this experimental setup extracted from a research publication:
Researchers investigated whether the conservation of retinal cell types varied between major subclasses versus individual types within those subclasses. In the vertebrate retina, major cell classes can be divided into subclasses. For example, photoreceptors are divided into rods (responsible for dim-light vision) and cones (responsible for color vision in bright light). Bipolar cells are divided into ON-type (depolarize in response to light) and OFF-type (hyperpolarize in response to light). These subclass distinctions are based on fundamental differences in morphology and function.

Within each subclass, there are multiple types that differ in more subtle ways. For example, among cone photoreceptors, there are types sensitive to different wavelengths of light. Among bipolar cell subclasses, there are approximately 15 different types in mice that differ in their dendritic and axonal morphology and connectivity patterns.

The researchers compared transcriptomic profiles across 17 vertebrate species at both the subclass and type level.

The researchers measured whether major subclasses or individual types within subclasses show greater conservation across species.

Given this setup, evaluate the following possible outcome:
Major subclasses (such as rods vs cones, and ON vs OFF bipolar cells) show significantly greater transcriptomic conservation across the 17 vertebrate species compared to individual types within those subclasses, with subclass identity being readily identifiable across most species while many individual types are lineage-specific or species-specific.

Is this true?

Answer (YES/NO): NO